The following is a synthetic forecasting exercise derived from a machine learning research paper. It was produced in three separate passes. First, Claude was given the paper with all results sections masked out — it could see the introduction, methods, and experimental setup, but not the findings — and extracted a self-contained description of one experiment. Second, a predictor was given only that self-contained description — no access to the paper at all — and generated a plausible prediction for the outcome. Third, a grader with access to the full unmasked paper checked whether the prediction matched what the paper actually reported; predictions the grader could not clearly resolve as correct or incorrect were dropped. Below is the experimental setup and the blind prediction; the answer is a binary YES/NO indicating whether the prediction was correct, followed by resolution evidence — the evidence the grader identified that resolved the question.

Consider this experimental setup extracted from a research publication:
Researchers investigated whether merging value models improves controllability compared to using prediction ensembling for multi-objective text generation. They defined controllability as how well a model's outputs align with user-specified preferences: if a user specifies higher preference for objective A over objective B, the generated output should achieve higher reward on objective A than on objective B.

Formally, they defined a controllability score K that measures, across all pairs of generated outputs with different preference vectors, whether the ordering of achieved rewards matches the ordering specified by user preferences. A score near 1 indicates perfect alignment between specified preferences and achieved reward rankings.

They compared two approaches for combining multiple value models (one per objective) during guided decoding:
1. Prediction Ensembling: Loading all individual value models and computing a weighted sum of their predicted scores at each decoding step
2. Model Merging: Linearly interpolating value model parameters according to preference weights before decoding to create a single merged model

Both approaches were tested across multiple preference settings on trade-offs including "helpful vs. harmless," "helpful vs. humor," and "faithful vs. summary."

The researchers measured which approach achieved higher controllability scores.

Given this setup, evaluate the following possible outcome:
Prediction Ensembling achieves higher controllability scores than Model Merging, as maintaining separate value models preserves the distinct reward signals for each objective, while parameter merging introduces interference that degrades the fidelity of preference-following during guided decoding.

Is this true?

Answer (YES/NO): NO